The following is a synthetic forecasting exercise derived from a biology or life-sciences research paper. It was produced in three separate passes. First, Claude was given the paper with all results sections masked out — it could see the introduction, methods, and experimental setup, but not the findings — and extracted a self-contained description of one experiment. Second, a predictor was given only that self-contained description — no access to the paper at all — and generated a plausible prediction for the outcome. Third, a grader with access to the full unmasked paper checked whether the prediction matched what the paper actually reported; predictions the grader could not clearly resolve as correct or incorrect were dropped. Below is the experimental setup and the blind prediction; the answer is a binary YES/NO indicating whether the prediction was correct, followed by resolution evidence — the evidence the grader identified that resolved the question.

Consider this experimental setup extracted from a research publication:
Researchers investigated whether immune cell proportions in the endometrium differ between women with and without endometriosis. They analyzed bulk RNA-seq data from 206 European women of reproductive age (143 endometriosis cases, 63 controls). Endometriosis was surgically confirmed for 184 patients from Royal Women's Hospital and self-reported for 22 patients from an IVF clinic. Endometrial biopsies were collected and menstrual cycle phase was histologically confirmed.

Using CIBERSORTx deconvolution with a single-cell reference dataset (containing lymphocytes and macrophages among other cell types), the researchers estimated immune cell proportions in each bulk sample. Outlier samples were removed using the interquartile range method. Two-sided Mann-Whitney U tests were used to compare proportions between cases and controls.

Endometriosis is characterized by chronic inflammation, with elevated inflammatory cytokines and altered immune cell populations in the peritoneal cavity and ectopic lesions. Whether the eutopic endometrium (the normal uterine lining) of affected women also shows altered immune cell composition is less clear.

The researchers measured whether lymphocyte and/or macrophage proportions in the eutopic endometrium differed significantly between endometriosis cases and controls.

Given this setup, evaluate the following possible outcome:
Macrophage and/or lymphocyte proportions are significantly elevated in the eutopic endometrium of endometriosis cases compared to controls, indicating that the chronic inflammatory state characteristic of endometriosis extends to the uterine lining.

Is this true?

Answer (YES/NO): NO